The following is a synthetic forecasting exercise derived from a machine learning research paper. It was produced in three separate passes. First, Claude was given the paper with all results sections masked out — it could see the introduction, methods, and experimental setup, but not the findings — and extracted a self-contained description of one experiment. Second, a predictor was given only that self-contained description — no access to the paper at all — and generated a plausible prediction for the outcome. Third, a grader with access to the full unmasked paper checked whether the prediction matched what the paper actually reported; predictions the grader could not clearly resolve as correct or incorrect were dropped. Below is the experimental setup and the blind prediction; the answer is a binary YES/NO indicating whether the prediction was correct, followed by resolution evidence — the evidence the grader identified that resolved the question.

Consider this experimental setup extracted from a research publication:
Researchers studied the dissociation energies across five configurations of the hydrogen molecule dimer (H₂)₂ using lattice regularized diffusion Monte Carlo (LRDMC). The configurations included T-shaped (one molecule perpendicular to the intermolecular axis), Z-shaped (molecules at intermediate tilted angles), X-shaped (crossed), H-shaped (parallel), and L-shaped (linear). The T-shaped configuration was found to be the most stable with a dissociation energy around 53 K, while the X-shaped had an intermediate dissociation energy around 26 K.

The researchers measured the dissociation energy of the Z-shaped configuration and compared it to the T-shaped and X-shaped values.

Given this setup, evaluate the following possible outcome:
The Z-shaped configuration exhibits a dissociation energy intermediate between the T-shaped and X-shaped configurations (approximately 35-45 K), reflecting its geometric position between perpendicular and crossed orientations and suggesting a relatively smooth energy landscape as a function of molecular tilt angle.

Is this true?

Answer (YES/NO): NO